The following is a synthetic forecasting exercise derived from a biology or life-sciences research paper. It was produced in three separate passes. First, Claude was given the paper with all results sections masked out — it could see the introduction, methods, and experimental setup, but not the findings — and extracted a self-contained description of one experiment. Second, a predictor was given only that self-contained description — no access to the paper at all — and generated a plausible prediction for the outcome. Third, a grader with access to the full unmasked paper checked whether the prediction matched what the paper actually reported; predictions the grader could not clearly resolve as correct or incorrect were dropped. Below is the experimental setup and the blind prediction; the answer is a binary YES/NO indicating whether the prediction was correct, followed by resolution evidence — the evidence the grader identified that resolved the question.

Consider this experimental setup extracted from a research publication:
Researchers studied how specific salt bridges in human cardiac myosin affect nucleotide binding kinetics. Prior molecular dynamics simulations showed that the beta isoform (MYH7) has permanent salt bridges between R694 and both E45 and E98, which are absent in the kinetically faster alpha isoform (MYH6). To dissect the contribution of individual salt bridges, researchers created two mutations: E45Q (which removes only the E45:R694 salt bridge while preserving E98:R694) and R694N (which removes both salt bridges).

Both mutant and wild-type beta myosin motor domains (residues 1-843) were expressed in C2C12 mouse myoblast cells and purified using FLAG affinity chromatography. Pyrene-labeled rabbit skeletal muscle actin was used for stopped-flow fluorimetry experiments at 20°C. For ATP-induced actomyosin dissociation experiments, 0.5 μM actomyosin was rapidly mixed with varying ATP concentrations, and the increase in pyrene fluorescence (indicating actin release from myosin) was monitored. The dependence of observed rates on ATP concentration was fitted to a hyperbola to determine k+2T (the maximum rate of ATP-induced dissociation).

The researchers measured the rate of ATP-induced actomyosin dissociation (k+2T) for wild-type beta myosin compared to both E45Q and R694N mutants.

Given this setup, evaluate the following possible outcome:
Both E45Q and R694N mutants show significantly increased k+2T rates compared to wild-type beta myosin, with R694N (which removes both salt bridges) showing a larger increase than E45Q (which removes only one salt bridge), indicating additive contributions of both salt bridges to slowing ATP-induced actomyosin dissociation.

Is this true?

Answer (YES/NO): NO